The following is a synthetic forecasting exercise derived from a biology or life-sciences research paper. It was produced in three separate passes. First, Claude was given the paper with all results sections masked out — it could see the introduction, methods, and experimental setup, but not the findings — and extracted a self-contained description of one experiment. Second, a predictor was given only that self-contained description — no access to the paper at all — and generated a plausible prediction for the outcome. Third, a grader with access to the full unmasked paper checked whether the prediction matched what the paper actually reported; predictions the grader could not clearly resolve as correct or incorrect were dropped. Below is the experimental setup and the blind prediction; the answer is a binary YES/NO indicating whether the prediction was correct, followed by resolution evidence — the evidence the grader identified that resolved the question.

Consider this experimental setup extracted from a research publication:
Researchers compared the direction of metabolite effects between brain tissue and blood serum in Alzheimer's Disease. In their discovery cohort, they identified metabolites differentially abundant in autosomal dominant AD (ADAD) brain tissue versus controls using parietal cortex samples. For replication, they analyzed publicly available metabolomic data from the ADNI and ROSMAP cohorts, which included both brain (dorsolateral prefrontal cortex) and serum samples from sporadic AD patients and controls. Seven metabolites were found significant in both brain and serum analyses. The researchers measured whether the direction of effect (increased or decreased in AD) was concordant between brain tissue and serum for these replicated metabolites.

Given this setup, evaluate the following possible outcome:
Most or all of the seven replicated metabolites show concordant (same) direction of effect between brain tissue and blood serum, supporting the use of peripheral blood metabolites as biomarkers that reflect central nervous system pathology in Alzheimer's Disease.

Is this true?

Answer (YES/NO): NO